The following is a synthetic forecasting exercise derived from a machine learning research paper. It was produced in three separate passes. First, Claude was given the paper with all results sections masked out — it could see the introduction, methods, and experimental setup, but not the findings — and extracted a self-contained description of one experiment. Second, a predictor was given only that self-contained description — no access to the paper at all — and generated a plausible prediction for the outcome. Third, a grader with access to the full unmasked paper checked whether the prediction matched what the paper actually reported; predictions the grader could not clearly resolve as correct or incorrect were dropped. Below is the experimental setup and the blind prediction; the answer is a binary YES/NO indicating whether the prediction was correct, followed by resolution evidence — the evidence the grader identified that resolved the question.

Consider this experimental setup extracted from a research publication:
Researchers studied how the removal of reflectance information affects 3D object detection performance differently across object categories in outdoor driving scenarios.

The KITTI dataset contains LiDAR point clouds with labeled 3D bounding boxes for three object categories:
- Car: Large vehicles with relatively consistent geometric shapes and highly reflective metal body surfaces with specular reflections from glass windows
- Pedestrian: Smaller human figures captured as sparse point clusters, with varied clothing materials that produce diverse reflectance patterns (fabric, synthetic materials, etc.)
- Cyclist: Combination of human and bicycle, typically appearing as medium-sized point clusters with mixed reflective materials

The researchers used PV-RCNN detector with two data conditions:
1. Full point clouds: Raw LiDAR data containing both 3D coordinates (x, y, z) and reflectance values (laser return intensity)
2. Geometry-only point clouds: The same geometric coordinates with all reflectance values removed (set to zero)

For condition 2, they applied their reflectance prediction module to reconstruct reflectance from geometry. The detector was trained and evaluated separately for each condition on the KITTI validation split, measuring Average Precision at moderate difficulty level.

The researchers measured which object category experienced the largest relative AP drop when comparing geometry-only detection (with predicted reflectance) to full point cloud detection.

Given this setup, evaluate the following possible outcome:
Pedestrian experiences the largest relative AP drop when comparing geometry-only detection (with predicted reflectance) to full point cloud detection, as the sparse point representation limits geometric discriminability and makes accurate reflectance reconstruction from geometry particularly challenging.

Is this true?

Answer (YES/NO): YES